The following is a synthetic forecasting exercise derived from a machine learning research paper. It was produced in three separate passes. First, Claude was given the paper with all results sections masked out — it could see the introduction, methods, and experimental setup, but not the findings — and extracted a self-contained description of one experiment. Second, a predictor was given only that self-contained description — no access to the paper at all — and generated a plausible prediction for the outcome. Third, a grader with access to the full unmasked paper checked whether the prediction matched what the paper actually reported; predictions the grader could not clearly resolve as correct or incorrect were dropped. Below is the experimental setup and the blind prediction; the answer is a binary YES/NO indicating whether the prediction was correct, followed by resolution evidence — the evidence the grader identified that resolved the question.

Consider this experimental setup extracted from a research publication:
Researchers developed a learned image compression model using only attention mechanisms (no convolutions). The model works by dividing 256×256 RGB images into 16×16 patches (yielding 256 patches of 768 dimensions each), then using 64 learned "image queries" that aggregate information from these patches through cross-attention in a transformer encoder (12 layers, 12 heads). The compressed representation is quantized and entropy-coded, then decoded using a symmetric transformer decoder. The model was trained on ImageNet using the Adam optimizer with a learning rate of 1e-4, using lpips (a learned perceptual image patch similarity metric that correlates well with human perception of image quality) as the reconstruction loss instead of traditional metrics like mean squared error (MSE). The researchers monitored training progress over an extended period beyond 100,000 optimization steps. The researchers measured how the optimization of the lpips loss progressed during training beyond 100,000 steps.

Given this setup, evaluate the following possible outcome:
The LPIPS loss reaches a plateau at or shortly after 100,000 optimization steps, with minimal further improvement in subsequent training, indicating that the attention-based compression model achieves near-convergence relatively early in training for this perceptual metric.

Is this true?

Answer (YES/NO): NO